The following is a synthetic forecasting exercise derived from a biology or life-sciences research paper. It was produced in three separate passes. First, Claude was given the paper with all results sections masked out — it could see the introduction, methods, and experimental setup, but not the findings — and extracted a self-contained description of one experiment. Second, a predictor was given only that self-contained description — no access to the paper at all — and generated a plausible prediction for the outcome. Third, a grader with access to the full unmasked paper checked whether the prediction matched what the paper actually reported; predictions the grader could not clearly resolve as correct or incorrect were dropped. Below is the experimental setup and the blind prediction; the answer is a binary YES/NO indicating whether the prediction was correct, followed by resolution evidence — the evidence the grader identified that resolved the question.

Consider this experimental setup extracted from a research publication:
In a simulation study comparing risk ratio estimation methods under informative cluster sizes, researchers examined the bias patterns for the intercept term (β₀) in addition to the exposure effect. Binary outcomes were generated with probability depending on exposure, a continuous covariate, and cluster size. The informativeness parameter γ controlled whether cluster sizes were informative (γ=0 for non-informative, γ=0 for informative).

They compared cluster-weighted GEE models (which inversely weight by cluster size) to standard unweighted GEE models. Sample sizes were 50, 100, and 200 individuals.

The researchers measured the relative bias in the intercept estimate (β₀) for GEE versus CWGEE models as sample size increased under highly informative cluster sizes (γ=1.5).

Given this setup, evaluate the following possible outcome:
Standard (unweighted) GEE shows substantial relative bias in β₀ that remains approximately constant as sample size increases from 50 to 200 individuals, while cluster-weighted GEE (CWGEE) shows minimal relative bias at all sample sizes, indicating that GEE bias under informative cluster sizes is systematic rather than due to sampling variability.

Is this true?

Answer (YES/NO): NO